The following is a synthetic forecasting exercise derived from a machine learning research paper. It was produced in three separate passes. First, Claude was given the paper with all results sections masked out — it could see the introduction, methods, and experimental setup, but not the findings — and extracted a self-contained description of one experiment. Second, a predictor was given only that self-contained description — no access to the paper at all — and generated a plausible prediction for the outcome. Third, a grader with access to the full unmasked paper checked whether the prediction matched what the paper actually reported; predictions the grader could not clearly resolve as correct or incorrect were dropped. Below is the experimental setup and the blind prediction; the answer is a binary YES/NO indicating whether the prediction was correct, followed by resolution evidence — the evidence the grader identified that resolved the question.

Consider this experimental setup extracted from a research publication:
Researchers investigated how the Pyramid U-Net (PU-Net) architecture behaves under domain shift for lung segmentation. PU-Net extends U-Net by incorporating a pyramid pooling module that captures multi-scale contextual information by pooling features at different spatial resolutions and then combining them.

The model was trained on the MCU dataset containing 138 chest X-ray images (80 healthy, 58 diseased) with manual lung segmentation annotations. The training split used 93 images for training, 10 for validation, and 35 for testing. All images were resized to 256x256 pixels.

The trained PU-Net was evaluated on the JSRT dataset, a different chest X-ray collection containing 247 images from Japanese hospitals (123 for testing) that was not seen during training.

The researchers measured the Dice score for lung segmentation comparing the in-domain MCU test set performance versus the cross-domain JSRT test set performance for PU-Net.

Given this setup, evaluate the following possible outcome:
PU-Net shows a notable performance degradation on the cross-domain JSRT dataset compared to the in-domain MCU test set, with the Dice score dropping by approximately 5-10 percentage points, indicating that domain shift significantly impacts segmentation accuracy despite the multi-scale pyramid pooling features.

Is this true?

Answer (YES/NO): NO